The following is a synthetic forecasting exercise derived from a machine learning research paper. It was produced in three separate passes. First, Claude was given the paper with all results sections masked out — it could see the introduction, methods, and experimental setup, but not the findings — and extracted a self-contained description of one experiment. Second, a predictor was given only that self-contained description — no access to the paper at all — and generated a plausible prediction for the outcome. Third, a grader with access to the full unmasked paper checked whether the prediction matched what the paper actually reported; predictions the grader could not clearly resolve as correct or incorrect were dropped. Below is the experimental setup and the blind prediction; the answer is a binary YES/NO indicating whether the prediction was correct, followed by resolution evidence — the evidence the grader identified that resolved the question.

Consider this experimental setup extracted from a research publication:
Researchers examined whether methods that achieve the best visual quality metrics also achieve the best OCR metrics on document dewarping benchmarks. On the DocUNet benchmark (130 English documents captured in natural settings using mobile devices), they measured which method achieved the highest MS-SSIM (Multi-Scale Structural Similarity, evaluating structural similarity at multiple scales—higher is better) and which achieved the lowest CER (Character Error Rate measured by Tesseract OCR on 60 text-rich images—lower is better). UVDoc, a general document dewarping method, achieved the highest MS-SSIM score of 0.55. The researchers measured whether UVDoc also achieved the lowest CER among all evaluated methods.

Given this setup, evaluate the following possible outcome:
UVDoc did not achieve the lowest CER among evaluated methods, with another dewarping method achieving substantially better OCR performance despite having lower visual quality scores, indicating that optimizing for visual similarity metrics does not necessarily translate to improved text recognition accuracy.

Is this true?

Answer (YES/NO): YES